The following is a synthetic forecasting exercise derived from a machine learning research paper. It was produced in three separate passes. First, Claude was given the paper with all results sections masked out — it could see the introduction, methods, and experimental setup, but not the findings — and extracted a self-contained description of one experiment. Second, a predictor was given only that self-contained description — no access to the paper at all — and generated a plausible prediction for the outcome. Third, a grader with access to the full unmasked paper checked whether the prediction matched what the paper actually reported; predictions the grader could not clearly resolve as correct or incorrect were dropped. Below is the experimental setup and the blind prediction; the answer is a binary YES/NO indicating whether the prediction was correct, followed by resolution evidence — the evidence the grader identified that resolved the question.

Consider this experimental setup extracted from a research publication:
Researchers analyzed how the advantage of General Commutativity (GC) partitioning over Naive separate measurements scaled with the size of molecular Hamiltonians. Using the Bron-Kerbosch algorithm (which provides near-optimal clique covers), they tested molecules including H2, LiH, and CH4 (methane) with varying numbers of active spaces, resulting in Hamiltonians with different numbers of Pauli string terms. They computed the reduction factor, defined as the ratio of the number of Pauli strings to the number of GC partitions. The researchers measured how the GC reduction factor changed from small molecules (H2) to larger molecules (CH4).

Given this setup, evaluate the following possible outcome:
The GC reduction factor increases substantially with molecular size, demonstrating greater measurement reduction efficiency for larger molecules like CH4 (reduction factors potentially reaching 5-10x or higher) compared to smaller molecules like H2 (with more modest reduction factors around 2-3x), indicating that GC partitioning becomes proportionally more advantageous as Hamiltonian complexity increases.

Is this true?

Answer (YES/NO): NO